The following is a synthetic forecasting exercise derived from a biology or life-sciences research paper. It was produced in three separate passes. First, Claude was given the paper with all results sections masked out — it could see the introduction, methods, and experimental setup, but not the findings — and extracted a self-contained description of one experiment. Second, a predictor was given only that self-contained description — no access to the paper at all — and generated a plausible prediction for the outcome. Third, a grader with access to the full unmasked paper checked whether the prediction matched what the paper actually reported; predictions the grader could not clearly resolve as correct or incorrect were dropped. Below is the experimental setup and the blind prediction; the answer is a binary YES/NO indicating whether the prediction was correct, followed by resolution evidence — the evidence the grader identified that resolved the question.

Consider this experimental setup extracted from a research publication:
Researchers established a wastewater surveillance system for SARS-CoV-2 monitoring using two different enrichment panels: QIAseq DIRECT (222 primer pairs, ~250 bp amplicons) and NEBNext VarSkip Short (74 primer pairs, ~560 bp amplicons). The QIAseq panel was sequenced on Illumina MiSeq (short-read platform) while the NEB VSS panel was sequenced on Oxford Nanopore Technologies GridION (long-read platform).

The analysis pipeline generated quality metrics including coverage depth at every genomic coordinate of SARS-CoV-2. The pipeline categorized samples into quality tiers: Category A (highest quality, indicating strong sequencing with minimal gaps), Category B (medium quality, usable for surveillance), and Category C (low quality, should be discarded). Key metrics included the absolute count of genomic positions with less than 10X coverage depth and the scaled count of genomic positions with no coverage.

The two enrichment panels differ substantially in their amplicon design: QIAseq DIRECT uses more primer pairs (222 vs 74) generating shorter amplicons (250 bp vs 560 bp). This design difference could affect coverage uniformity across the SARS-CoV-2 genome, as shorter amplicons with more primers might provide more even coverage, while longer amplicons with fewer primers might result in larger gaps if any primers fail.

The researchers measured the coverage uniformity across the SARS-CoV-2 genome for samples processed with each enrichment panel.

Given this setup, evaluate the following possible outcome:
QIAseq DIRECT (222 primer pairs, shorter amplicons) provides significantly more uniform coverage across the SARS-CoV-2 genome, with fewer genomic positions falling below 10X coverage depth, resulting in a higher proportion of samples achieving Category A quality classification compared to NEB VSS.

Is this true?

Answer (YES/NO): NO